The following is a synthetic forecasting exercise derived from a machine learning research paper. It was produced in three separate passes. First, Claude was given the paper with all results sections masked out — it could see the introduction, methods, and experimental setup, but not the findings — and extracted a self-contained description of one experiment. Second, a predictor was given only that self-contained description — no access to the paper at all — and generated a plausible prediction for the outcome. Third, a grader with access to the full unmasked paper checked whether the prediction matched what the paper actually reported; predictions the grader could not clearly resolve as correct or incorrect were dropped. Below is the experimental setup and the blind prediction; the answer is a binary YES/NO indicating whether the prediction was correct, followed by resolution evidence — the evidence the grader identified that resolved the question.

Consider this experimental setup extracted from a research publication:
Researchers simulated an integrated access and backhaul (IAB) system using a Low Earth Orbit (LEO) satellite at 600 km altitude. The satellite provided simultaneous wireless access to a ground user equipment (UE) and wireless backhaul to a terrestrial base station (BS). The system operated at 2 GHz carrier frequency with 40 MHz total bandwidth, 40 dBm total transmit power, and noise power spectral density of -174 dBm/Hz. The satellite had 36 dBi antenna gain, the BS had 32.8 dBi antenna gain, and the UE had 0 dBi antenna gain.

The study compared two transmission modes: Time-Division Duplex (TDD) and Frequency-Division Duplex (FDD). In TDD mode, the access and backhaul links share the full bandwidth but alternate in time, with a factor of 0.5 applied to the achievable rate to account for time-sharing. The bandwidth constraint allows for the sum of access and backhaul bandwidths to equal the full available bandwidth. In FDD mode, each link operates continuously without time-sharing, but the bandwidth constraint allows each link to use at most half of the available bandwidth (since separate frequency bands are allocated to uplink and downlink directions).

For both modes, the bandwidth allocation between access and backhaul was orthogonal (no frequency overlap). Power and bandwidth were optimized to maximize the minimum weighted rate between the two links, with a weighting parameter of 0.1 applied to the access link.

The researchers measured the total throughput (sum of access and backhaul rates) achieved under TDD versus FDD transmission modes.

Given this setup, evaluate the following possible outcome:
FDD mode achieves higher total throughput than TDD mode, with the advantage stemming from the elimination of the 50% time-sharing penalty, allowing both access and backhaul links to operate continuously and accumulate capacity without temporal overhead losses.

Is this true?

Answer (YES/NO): NO